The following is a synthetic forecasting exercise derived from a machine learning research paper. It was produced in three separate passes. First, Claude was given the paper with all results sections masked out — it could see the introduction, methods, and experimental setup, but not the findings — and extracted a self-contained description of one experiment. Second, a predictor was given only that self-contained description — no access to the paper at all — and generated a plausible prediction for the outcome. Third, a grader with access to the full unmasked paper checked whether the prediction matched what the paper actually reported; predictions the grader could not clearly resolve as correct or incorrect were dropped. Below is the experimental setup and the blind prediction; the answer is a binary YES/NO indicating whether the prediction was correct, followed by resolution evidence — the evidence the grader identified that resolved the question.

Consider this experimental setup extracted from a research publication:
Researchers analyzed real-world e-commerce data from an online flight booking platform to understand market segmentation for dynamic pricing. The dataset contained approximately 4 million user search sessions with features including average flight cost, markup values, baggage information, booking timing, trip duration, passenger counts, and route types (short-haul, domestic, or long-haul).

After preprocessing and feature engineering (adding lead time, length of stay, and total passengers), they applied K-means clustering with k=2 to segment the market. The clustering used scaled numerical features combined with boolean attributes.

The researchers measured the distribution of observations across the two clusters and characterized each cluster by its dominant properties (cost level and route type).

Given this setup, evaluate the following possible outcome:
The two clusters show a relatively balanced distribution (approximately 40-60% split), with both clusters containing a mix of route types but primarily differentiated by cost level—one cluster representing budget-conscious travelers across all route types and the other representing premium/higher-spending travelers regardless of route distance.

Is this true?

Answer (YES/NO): NO